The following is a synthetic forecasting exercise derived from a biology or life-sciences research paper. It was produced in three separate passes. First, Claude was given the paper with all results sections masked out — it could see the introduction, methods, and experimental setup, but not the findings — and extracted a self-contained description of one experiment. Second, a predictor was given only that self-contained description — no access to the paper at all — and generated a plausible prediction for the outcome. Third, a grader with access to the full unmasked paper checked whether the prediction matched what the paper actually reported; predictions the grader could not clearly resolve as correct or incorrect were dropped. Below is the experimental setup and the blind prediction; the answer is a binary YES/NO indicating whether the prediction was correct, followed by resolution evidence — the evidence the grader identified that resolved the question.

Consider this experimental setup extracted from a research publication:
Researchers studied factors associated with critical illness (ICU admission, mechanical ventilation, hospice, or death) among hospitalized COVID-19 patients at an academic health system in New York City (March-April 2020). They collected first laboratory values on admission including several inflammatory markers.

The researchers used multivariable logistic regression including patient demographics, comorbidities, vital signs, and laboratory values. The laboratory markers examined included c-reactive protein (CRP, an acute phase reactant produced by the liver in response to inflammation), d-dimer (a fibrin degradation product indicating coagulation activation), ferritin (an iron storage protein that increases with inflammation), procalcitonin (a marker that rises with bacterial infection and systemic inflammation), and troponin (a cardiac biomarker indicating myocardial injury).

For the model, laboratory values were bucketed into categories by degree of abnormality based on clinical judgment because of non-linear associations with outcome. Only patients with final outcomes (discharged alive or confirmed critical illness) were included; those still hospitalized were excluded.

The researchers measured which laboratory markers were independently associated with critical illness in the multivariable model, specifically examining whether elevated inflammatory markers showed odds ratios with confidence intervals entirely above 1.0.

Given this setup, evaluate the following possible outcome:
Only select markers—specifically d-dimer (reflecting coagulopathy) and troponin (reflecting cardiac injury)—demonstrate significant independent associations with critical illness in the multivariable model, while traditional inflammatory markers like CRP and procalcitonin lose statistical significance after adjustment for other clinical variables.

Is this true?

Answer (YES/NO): NO